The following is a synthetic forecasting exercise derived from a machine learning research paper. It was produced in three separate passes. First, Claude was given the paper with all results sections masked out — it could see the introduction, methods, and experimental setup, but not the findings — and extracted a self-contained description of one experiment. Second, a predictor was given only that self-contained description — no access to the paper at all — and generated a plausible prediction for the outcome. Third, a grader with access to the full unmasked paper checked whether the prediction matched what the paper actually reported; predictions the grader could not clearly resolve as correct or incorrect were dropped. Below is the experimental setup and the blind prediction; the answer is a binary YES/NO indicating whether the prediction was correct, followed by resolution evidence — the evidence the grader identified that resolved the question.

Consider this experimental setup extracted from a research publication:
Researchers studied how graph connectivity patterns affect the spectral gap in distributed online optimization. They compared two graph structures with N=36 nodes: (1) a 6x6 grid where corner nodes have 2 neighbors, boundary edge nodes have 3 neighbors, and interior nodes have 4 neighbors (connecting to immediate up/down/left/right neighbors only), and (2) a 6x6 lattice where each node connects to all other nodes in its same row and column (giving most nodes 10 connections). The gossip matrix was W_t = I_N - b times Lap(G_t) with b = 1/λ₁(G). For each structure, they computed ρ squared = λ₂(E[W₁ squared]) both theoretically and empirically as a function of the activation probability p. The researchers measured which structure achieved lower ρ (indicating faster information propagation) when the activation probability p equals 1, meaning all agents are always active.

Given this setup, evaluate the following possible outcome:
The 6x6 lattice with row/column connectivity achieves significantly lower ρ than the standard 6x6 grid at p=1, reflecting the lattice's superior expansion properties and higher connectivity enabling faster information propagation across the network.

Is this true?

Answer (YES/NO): YES